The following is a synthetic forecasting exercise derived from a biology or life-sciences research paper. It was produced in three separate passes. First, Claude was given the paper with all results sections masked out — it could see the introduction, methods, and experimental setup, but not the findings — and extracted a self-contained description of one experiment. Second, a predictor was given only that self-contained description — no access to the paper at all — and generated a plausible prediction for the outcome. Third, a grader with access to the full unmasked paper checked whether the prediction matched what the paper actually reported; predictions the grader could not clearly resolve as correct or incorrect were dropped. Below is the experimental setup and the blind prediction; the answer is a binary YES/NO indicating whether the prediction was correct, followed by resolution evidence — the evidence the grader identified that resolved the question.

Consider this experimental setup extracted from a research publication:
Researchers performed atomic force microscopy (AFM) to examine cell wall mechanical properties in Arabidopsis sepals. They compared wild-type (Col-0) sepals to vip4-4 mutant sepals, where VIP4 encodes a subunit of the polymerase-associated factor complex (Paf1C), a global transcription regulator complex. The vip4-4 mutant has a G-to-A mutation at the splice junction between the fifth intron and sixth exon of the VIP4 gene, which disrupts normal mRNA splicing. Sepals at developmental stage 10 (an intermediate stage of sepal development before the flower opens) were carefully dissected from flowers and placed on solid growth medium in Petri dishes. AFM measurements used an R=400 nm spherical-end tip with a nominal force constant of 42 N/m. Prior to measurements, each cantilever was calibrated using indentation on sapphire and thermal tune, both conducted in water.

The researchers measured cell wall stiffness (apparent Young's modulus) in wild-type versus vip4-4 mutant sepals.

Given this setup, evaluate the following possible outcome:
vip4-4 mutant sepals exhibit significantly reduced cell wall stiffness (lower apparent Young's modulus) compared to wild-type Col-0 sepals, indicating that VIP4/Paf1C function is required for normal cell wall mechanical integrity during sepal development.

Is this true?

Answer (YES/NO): YES